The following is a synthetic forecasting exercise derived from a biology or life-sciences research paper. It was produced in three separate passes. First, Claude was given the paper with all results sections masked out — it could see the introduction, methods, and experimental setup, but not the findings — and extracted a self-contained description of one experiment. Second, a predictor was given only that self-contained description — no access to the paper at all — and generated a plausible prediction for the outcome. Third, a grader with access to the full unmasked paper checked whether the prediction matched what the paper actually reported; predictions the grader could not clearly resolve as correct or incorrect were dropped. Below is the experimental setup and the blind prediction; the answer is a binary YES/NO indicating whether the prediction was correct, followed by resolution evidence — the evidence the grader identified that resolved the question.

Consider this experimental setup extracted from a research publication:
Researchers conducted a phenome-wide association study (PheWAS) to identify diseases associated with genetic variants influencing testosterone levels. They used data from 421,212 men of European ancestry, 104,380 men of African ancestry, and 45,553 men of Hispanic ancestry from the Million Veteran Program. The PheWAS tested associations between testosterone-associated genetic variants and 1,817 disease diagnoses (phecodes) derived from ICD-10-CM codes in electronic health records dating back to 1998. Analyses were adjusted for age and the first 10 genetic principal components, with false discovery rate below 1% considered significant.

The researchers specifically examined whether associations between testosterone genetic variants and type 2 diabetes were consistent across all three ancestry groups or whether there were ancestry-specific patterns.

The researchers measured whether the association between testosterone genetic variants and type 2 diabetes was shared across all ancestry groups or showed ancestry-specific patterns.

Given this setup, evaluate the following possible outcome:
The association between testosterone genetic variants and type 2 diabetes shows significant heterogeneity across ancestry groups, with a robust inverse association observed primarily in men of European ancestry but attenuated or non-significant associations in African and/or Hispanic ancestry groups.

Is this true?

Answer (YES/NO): NO